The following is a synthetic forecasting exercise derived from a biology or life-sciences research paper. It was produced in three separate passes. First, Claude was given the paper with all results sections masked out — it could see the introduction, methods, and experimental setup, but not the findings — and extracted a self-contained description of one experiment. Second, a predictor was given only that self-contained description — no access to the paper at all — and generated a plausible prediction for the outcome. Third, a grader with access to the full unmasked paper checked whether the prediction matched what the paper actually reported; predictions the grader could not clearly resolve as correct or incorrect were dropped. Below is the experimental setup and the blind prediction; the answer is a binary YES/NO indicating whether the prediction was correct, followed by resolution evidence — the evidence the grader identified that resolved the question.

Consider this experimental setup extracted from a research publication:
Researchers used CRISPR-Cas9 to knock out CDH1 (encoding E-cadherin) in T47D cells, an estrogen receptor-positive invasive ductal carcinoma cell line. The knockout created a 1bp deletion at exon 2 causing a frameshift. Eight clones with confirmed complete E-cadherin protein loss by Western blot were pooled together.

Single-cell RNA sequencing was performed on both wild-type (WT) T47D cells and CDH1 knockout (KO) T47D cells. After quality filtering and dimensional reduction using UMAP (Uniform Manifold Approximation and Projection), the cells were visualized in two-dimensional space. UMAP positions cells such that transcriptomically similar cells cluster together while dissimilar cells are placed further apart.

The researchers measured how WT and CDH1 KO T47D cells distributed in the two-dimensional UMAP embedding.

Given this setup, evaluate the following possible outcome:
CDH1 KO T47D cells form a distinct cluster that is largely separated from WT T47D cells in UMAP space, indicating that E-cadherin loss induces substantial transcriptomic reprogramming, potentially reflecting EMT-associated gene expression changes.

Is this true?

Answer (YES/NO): NO